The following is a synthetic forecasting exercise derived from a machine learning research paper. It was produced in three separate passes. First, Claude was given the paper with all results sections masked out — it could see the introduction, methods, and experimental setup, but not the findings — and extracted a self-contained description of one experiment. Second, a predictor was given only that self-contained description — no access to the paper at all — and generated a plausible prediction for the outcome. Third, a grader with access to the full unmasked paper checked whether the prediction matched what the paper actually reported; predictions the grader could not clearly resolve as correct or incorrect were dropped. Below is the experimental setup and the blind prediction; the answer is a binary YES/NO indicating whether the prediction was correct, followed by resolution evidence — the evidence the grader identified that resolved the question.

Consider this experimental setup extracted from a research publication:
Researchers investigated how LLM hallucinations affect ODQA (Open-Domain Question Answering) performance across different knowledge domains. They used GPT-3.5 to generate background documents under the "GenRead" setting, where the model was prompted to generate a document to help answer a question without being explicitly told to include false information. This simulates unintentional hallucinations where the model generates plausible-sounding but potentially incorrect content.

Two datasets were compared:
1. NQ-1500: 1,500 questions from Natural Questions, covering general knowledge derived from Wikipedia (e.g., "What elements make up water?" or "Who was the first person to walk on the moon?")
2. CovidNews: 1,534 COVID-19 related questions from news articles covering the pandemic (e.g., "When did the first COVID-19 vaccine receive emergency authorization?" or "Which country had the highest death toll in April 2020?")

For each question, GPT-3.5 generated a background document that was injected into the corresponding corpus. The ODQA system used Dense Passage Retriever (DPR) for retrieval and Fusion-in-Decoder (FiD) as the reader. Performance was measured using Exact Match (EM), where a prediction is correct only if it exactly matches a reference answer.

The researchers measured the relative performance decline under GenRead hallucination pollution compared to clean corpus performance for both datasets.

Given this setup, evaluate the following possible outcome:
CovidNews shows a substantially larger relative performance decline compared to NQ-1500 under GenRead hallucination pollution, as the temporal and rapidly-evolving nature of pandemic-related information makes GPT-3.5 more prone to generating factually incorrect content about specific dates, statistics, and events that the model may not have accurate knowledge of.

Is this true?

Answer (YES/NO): YES